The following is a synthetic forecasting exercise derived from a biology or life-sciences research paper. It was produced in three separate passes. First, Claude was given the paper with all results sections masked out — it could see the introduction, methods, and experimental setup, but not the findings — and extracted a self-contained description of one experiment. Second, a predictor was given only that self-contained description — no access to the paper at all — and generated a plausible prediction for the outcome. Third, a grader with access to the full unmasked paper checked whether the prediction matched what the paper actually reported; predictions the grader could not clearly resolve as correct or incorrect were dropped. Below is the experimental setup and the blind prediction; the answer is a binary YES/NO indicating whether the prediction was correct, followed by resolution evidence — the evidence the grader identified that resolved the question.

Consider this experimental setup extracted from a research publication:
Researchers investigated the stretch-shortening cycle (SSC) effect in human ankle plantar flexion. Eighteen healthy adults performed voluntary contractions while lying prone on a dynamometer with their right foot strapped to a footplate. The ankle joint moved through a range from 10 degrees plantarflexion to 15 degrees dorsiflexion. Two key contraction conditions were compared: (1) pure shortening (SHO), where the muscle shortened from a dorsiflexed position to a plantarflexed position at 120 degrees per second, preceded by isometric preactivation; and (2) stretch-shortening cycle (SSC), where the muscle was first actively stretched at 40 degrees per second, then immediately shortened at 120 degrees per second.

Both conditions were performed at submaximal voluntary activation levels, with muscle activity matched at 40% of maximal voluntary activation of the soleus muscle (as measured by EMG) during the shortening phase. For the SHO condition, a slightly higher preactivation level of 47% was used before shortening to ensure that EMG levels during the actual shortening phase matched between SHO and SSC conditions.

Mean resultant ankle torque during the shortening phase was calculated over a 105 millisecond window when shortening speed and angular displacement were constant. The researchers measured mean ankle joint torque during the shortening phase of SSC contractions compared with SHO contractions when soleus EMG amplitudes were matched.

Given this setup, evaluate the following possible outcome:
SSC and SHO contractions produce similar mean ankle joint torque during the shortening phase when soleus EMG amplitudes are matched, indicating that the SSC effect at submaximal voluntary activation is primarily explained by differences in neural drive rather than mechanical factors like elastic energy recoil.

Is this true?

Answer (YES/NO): NO